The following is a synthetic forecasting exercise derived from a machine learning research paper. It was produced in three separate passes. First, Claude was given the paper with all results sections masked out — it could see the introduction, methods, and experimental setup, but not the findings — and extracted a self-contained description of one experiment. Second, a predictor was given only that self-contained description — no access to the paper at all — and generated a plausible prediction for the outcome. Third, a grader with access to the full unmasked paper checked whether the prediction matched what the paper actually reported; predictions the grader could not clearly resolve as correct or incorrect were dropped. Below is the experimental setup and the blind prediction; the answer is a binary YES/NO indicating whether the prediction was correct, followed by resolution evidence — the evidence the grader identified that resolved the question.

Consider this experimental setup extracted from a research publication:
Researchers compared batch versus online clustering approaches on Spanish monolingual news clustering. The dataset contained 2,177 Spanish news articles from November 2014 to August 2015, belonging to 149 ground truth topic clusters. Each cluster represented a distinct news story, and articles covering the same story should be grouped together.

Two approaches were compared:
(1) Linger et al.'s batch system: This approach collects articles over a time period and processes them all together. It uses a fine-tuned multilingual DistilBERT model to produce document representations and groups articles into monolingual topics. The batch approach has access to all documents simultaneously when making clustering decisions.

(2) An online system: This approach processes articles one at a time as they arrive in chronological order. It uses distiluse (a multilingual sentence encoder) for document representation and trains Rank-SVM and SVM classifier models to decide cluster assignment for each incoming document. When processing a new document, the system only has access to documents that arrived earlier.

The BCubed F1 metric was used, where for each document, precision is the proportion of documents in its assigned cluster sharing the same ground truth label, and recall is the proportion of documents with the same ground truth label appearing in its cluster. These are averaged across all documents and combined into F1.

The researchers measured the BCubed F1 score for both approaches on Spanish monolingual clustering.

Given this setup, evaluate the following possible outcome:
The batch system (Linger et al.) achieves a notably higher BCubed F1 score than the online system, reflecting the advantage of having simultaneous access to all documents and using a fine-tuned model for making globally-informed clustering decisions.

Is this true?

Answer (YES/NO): NO